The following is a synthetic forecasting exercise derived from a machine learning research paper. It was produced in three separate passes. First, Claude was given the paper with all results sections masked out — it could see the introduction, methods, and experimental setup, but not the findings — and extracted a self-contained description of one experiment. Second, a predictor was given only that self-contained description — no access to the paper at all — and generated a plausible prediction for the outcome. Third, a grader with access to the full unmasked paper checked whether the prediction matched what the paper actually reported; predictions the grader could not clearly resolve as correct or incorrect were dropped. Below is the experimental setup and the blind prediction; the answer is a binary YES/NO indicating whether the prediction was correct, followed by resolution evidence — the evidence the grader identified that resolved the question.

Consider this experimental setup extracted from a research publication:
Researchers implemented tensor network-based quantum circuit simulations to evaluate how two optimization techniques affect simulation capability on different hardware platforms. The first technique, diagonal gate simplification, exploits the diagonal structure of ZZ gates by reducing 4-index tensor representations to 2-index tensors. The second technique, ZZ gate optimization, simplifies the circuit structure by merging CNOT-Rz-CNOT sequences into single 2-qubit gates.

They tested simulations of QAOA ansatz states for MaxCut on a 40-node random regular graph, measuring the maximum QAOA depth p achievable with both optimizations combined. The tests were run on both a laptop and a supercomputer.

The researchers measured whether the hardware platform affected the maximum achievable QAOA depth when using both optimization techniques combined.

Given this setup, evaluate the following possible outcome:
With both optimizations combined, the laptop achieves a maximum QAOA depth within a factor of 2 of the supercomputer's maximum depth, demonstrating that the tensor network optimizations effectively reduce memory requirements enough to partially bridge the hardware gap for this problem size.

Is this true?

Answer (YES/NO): YES